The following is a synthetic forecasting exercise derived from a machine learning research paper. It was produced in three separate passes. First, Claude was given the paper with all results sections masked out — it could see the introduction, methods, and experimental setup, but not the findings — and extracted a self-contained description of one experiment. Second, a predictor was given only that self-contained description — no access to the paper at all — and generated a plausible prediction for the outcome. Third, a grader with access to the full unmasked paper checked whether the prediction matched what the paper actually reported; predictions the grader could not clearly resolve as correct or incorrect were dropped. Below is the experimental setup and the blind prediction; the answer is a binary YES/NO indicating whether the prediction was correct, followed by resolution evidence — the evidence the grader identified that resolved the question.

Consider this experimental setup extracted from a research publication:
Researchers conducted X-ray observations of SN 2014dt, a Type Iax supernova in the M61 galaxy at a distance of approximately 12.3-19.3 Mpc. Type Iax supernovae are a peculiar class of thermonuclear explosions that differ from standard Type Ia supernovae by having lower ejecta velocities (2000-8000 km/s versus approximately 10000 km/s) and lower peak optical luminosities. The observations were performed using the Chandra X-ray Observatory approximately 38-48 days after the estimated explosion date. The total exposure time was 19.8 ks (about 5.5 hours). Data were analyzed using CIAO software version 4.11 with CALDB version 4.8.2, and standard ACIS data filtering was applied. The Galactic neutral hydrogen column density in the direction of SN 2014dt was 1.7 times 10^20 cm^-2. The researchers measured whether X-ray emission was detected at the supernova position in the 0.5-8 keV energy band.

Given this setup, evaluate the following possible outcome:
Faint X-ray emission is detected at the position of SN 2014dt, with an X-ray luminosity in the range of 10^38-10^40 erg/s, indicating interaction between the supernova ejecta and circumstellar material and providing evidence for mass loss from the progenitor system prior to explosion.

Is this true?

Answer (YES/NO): NO